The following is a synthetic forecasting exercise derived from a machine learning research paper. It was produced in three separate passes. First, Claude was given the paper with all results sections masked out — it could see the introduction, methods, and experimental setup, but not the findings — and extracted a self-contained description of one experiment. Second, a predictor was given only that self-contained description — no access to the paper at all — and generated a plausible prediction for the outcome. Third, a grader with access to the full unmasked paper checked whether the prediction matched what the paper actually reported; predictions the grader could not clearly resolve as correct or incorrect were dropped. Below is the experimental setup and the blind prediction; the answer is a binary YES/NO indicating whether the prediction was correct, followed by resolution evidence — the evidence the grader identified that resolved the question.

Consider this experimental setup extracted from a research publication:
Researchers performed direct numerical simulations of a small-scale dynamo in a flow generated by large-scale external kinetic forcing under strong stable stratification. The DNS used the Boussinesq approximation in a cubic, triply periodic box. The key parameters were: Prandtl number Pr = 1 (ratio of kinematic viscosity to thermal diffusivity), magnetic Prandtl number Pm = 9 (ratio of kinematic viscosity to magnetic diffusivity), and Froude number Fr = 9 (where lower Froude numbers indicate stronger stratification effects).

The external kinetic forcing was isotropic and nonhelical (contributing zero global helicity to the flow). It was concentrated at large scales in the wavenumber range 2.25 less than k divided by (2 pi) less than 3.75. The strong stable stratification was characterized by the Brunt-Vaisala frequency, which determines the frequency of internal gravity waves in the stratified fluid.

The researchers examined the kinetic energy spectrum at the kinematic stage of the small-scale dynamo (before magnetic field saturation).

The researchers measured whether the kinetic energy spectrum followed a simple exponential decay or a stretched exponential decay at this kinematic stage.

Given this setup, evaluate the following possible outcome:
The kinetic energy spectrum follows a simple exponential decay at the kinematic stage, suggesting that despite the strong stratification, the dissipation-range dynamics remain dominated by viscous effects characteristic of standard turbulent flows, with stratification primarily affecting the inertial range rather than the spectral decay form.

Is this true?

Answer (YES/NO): NO